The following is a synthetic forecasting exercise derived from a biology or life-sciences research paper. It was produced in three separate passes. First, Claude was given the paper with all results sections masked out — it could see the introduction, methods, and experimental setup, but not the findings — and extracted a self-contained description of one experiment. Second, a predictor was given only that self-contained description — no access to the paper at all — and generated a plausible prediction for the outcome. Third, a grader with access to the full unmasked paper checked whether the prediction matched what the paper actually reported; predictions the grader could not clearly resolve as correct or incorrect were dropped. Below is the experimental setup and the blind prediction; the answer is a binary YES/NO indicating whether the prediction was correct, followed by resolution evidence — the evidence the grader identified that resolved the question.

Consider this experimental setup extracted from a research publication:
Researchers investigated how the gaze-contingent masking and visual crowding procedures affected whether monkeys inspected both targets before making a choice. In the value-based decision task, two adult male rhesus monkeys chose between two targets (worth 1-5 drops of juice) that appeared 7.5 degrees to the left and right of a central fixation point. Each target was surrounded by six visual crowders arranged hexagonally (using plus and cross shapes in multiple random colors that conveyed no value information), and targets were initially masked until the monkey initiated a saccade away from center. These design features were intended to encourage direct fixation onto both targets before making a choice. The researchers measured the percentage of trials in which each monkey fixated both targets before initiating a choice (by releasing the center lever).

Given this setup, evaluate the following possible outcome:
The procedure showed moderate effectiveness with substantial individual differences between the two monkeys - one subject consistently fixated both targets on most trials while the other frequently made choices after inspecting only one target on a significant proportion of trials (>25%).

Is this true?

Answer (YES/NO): NO